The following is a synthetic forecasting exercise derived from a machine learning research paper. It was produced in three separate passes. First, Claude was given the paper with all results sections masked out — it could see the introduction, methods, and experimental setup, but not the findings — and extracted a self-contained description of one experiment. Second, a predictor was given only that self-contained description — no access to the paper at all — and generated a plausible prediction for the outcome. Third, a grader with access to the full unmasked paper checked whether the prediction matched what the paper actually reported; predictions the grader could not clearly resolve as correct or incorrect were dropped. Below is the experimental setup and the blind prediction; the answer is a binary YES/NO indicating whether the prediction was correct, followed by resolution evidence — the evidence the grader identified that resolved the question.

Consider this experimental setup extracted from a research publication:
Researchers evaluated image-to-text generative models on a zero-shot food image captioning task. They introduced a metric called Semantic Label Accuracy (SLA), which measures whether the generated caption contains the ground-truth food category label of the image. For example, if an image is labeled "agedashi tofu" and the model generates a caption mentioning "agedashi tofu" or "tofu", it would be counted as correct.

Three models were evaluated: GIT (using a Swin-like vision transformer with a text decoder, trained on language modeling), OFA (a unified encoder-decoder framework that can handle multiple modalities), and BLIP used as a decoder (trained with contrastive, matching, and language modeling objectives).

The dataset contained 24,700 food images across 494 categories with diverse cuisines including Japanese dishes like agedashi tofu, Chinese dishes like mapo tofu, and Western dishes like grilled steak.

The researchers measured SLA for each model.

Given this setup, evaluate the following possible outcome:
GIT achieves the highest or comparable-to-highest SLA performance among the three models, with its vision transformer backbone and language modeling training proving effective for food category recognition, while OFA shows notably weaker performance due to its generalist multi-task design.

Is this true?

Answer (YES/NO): NO